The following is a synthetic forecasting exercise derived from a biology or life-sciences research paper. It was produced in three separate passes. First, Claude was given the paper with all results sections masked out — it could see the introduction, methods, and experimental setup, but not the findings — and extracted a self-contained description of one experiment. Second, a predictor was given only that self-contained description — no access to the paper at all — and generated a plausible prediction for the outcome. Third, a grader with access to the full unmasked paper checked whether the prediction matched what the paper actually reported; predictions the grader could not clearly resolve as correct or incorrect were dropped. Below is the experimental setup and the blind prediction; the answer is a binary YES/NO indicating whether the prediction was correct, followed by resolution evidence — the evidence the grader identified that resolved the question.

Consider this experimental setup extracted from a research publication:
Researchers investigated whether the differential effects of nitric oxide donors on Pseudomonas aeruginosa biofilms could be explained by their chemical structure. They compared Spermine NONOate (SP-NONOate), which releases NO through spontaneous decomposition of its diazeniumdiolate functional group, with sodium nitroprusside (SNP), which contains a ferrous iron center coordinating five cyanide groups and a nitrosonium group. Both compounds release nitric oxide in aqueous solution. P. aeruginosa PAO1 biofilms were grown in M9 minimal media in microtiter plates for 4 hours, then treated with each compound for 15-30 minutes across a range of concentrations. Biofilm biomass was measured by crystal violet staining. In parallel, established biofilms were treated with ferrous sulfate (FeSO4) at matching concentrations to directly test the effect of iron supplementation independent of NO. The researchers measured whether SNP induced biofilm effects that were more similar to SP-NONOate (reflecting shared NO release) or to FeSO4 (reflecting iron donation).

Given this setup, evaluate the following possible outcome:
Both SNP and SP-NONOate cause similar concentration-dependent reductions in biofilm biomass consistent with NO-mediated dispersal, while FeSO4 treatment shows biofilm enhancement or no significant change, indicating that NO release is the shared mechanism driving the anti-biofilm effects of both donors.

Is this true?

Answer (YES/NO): NO